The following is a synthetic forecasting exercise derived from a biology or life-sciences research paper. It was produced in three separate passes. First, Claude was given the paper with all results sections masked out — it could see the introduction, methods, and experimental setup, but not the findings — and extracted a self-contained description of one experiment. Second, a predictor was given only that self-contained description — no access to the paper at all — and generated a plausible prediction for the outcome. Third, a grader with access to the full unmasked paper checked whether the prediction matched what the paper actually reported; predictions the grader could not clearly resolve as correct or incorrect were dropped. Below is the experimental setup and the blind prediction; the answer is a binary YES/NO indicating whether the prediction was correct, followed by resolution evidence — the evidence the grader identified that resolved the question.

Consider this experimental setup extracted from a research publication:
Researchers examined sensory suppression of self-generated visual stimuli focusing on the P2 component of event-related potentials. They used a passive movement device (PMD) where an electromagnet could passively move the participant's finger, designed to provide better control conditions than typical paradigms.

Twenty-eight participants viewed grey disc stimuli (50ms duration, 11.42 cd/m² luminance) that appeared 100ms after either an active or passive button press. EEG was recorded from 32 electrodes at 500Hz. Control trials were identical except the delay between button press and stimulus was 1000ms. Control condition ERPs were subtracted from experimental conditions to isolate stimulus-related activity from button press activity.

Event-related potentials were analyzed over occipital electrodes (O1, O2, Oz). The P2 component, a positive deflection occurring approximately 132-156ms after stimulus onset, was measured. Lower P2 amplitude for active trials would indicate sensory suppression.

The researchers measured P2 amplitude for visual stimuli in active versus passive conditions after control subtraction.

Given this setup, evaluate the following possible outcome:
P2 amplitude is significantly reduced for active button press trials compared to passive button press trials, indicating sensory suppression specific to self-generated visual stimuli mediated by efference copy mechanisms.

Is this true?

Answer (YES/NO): YES